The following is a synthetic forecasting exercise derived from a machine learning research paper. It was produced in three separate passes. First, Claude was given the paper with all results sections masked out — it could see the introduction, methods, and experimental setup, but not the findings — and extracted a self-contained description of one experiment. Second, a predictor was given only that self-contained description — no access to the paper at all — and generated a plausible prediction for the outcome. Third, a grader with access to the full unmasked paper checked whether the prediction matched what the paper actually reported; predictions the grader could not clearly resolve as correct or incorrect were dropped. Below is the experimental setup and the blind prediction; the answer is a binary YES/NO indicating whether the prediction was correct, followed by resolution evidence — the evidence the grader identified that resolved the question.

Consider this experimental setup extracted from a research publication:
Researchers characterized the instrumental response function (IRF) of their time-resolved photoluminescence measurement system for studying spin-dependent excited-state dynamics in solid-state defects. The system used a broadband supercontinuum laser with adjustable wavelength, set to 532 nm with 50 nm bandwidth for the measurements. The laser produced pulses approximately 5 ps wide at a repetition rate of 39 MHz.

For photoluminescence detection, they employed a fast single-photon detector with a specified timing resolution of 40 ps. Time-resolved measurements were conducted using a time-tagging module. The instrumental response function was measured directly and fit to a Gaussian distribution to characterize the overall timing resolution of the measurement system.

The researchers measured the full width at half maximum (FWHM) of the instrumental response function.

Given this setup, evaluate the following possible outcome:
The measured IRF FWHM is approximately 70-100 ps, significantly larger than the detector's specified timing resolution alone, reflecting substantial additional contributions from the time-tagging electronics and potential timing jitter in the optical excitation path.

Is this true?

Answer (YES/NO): NO